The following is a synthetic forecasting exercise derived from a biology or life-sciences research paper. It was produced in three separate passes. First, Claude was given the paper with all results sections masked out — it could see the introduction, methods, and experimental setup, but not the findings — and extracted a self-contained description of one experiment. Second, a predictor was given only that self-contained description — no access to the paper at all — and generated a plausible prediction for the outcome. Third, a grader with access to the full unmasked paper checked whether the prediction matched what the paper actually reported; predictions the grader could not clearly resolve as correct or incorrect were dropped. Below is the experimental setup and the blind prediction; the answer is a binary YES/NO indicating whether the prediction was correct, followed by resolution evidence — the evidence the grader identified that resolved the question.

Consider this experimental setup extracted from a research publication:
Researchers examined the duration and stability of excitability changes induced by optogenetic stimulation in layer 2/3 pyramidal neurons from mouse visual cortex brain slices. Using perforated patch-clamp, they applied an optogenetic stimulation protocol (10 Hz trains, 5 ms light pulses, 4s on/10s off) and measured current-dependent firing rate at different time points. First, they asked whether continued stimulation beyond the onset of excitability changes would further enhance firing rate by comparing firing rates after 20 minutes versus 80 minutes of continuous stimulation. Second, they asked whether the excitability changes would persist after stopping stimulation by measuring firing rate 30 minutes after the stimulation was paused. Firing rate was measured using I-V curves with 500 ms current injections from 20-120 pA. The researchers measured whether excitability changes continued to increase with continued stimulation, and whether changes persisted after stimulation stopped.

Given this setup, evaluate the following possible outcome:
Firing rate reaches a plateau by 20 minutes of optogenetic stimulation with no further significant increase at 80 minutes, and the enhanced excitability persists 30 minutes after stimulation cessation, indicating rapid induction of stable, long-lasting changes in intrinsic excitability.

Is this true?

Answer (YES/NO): YES